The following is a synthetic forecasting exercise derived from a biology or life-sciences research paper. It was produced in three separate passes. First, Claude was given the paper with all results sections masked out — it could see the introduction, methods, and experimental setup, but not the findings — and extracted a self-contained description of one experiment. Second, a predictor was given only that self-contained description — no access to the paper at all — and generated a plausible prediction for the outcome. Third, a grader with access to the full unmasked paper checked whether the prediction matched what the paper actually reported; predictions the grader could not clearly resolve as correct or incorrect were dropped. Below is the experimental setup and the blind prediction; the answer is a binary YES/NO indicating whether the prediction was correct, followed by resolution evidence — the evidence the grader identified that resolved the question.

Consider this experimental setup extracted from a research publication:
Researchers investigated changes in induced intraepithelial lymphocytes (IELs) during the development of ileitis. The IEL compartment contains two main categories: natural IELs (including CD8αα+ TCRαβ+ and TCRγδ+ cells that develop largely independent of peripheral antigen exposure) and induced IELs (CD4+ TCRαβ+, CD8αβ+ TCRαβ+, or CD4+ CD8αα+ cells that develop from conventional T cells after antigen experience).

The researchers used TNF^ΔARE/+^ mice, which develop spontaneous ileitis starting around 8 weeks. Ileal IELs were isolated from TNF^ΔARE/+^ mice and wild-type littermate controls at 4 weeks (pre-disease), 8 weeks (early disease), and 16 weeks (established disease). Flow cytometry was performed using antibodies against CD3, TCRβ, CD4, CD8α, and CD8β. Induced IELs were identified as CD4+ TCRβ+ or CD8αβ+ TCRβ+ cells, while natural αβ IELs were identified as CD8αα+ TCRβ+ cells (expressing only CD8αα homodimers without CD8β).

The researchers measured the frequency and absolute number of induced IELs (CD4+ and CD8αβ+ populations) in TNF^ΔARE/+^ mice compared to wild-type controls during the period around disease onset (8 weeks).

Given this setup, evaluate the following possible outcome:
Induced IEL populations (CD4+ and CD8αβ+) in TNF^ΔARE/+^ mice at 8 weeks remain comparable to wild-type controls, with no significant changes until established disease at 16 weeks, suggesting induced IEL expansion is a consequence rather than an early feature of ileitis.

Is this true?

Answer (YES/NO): NO